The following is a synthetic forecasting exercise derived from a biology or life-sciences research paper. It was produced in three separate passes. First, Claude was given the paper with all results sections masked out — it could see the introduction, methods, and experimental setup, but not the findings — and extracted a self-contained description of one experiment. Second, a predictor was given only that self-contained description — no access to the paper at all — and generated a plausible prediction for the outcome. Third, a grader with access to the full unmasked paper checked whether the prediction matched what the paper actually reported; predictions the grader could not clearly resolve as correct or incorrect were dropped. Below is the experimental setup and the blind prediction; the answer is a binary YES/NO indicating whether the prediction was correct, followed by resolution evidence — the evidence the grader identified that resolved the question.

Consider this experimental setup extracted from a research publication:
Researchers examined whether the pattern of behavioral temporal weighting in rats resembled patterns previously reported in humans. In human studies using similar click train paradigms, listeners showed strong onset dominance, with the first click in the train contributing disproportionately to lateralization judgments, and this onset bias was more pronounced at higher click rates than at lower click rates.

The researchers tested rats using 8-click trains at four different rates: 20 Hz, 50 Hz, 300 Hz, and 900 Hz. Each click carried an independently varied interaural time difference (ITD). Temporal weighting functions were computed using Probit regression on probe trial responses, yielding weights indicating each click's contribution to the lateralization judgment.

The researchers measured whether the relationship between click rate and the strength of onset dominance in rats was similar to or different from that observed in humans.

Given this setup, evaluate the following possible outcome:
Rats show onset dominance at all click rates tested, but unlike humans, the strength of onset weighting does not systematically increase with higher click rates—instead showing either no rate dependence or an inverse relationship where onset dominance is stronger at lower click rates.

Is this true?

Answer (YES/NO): NO